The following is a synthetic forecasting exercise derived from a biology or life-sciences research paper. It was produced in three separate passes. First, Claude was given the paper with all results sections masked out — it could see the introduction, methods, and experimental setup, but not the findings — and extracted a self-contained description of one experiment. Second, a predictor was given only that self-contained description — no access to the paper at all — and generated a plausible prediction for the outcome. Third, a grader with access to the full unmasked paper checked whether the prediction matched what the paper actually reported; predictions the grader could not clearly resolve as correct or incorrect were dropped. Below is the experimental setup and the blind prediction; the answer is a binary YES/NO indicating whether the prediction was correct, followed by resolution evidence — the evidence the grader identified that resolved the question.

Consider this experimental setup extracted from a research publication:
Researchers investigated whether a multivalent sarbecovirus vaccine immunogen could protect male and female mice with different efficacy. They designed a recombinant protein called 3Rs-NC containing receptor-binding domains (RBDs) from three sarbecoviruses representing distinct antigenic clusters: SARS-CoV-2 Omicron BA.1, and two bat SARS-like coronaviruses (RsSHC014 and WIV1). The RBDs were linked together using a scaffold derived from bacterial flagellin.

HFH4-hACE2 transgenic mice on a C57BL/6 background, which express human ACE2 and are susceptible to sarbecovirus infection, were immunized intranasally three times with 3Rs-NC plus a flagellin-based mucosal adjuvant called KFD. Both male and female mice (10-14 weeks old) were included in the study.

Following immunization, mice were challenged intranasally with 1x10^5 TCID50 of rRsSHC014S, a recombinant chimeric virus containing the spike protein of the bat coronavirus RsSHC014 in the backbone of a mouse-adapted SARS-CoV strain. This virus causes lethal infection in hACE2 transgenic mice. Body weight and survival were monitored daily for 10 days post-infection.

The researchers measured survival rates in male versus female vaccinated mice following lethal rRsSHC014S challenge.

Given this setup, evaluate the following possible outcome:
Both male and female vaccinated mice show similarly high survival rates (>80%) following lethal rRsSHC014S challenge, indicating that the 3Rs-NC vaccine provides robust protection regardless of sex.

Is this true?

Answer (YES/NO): NO